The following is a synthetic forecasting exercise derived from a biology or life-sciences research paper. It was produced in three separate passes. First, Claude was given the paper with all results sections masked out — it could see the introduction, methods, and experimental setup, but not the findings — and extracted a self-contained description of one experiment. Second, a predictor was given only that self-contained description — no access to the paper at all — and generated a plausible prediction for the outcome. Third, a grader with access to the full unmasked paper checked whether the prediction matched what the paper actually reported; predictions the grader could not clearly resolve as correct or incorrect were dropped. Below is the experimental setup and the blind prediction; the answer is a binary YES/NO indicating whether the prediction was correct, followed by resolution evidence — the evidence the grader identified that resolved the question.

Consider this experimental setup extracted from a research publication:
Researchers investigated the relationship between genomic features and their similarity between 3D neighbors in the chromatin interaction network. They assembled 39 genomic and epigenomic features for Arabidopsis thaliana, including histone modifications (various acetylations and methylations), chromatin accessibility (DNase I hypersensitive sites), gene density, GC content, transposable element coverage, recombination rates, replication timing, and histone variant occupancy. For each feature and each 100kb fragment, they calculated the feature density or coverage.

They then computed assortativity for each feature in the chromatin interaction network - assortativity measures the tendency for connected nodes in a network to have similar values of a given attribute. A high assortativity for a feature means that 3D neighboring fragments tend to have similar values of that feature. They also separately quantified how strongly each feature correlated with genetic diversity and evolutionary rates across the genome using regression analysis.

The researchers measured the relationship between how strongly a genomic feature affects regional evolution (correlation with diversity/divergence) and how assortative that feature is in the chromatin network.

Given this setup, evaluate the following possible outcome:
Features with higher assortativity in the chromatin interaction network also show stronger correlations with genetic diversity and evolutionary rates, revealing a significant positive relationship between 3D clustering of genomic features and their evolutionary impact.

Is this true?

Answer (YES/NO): YES